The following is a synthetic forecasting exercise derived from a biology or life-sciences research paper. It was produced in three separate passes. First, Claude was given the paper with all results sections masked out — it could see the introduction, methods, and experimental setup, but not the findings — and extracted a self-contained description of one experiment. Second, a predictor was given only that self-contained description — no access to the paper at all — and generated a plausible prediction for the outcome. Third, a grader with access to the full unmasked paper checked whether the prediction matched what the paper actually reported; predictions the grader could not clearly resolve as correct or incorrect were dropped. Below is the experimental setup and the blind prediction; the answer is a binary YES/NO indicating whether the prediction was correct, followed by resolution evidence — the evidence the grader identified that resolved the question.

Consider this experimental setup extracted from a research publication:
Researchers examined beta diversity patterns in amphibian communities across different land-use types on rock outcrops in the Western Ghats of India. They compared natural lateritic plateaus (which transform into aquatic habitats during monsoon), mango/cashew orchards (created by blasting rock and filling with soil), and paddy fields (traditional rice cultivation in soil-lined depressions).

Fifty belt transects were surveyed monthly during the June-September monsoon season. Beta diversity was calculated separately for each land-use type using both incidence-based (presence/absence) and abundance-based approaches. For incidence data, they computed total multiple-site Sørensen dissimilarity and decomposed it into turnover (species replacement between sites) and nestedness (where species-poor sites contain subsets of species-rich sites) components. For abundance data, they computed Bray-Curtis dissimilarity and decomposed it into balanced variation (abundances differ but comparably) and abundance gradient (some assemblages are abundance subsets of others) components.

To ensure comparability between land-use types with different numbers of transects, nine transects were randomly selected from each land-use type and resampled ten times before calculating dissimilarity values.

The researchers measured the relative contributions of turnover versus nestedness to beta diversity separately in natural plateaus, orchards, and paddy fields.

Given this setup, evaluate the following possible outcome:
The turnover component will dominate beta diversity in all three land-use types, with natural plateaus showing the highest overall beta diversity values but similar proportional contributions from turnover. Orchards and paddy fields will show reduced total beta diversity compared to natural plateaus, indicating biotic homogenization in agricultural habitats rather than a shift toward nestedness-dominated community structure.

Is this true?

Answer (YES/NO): NO